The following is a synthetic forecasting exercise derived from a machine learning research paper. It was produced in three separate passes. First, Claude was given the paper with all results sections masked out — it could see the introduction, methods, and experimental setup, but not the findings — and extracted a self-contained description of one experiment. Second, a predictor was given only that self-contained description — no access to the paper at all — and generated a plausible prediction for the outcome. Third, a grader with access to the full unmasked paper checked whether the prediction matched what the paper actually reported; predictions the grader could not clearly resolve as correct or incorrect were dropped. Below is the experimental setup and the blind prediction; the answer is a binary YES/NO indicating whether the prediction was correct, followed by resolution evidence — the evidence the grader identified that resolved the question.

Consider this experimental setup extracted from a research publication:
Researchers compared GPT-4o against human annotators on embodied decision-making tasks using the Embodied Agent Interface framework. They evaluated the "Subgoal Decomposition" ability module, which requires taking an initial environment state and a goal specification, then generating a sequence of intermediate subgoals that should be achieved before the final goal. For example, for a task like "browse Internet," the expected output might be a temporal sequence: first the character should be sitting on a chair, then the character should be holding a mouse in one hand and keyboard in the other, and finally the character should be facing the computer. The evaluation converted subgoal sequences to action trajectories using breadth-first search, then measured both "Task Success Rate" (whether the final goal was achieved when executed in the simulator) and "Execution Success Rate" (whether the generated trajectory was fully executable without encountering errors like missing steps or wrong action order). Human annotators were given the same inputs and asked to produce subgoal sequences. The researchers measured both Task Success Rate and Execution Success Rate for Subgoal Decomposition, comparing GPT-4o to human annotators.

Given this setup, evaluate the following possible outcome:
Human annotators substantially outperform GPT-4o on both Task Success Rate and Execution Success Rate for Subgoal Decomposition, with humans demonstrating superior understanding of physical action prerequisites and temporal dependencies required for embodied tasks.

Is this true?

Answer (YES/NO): NO